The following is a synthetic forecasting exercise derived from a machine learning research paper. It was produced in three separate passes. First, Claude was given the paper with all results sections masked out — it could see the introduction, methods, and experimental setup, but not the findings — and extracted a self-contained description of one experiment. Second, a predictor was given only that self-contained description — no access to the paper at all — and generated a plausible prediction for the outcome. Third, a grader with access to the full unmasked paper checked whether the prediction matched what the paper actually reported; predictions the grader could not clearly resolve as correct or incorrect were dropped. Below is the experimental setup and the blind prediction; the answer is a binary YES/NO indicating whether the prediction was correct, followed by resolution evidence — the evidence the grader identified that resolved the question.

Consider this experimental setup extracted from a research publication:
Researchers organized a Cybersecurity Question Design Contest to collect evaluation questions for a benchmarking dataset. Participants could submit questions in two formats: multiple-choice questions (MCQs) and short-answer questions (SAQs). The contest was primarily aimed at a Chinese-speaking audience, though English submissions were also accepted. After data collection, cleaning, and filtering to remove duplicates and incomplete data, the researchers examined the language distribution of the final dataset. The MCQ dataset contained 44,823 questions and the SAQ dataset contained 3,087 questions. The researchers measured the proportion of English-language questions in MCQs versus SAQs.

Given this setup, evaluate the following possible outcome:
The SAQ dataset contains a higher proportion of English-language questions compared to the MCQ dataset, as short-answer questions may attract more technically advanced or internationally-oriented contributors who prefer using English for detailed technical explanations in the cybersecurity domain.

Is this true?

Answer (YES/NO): NO